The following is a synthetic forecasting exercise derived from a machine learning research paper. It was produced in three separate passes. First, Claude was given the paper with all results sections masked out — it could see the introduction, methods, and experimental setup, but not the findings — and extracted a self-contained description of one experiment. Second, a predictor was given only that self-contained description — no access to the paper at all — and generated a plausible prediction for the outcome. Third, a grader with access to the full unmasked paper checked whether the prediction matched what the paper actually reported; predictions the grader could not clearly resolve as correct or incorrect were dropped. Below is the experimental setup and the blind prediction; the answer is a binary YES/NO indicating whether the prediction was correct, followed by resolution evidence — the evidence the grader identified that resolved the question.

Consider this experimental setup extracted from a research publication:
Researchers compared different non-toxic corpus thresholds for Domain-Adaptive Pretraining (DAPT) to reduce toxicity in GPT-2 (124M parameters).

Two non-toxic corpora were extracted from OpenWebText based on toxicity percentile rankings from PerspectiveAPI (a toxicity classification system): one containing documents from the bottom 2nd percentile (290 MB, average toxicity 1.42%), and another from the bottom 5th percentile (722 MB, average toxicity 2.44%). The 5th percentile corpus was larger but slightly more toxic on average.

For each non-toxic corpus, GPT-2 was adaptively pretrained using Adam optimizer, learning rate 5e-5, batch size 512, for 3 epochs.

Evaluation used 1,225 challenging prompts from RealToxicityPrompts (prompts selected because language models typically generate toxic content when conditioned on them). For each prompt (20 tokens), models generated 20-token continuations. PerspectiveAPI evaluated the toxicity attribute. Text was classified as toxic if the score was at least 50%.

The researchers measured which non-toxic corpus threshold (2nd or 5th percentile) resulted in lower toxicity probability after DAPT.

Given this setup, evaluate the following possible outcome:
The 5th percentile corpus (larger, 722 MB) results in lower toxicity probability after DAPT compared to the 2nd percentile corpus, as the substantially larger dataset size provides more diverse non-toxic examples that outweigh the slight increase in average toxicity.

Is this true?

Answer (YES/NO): YES